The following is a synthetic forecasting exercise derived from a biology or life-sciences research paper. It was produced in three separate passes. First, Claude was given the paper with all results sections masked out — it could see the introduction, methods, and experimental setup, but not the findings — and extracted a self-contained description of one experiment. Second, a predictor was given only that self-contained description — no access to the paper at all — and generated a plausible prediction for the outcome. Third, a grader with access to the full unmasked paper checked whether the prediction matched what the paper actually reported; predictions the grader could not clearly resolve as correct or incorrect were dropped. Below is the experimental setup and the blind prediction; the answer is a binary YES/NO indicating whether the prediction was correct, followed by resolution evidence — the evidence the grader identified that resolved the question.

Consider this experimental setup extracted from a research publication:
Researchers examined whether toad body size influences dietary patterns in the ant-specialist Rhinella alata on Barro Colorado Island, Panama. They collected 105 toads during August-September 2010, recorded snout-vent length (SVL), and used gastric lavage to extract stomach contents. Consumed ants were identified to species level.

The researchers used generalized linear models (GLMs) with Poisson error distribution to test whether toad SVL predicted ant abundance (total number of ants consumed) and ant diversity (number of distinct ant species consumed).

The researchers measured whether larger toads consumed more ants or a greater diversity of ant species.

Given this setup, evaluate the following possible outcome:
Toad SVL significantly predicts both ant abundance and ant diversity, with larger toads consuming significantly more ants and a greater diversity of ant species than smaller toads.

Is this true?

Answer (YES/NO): NO